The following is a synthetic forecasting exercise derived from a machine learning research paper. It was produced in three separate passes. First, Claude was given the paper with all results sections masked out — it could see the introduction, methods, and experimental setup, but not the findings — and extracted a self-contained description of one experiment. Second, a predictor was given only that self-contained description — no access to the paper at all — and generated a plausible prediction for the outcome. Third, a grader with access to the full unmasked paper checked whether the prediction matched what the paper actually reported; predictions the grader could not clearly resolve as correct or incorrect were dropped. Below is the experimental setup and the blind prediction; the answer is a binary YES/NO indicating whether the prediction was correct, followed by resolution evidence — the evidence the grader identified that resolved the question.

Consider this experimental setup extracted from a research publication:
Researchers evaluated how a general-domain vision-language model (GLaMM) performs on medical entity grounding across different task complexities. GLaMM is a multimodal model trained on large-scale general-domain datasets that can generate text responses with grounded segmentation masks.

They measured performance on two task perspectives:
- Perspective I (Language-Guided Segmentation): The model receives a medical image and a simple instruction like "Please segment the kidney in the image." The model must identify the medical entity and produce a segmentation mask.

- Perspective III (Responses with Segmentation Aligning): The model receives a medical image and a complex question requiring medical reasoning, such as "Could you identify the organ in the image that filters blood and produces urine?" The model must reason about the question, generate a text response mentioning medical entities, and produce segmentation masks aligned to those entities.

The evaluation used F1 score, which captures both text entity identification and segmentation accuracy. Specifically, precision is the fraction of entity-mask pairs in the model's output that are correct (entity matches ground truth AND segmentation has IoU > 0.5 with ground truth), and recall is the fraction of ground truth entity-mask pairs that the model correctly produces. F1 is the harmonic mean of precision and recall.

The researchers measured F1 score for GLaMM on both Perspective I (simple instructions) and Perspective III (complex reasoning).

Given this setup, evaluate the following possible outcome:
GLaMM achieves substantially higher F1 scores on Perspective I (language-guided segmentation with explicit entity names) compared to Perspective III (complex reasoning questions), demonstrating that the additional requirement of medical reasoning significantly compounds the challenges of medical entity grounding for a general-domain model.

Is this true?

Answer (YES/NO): YES